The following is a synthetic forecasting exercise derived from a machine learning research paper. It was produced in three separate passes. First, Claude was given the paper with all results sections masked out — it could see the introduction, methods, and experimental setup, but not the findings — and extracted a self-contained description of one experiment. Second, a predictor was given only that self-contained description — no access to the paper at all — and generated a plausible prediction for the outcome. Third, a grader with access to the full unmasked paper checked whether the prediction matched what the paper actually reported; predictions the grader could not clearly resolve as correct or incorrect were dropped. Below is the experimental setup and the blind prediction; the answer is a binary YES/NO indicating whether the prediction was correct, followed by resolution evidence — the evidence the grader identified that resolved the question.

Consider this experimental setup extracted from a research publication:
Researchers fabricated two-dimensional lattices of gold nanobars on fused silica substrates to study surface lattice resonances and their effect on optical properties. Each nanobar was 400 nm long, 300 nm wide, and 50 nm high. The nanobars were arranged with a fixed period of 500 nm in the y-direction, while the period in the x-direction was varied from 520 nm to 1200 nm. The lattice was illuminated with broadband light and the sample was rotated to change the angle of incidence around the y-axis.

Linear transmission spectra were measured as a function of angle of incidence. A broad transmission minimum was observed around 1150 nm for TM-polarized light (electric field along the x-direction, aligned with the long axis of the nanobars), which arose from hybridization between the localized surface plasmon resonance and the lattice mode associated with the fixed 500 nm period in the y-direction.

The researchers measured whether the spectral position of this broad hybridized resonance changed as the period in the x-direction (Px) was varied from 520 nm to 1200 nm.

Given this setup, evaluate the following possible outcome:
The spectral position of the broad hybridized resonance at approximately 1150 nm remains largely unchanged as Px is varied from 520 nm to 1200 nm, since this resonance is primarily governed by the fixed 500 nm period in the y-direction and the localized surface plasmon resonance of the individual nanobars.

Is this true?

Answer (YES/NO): YES